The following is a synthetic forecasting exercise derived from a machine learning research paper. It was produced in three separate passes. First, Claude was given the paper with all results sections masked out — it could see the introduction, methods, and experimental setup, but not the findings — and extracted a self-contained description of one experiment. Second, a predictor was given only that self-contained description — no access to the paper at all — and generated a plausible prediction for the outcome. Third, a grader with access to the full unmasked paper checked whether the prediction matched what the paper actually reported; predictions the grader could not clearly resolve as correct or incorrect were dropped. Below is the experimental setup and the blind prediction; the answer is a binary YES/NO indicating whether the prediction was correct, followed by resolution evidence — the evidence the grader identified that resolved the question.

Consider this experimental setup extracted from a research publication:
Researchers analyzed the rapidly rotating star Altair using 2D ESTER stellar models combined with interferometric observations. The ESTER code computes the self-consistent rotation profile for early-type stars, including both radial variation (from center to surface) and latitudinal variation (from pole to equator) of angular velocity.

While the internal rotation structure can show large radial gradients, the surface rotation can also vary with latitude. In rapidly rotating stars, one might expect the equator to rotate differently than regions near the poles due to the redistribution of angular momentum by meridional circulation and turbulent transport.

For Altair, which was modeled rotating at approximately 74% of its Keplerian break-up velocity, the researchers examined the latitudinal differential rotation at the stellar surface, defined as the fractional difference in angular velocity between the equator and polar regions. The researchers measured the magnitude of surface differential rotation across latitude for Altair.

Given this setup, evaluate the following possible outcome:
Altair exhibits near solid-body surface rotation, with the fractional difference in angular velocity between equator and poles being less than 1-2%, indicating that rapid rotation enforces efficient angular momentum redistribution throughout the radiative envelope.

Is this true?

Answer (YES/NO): NO